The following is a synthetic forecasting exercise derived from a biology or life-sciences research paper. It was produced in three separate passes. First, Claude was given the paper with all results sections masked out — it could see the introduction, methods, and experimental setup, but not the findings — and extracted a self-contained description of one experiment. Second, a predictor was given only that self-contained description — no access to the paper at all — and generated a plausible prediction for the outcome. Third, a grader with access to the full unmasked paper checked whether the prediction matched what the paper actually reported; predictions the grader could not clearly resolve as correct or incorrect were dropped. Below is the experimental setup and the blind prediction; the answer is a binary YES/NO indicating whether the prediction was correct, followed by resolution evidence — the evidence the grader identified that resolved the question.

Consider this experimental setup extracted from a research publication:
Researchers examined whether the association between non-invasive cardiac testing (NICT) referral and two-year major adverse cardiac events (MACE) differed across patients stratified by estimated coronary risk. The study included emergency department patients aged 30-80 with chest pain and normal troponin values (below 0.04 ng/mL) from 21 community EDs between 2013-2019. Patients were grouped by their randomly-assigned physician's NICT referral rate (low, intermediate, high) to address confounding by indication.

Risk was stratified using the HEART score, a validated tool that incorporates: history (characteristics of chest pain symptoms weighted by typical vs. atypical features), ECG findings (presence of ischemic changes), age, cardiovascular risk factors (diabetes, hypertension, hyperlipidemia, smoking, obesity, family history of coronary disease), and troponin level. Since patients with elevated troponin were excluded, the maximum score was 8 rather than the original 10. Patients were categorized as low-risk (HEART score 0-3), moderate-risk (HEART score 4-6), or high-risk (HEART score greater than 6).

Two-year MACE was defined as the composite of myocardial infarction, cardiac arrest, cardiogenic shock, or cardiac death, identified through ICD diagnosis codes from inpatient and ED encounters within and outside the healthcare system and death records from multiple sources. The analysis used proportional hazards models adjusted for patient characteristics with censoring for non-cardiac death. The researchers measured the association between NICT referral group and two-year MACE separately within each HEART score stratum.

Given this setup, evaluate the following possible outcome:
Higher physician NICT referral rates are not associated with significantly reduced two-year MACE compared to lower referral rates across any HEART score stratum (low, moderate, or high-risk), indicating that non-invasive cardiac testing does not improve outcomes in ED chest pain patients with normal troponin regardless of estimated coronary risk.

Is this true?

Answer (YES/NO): YES